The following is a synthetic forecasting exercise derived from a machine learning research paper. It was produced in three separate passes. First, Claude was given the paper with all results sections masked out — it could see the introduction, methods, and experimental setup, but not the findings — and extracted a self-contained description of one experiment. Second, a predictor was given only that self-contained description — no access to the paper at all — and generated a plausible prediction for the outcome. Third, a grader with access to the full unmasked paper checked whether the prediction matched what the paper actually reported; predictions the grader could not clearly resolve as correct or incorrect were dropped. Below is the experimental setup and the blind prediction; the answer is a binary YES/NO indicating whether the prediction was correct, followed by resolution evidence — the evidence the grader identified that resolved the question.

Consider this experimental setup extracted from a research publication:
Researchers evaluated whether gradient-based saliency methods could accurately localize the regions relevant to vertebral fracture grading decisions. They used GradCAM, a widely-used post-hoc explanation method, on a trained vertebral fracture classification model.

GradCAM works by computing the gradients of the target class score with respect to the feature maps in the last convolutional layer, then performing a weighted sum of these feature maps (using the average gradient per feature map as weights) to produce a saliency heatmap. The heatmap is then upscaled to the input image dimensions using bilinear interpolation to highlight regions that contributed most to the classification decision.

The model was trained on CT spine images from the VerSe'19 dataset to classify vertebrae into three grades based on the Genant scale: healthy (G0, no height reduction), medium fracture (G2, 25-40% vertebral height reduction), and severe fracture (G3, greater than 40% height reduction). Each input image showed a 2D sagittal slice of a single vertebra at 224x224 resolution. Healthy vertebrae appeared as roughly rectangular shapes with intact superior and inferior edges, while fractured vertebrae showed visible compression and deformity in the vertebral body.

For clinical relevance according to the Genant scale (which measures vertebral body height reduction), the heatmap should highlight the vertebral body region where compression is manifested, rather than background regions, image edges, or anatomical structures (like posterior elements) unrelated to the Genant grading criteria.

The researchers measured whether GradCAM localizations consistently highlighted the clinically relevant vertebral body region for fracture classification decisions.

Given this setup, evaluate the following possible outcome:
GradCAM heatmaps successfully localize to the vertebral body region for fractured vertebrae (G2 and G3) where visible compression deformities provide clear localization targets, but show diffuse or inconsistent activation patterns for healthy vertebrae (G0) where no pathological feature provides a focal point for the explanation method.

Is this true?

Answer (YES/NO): NO